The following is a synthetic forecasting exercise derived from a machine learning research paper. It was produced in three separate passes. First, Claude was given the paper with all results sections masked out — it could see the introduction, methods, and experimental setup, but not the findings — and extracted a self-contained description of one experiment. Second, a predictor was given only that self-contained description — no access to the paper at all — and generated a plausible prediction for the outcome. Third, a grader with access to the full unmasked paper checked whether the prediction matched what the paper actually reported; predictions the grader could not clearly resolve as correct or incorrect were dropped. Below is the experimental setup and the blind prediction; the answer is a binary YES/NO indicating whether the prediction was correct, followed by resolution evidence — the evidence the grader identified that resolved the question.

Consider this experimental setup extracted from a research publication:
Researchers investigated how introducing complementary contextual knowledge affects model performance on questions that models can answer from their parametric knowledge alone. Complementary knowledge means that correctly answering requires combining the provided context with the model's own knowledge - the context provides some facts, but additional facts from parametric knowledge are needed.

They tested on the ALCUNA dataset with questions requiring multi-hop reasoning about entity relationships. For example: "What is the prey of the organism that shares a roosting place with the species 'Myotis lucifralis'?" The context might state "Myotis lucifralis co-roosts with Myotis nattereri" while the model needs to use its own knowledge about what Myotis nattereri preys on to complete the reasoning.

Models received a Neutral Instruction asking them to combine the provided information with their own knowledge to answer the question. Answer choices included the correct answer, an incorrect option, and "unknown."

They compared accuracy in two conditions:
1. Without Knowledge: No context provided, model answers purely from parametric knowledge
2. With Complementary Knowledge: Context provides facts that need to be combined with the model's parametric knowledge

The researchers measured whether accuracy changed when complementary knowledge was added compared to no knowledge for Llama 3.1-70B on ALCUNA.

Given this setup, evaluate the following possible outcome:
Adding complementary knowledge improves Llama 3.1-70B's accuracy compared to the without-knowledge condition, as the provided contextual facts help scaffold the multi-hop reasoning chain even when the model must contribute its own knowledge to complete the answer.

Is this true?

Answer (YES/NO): NO